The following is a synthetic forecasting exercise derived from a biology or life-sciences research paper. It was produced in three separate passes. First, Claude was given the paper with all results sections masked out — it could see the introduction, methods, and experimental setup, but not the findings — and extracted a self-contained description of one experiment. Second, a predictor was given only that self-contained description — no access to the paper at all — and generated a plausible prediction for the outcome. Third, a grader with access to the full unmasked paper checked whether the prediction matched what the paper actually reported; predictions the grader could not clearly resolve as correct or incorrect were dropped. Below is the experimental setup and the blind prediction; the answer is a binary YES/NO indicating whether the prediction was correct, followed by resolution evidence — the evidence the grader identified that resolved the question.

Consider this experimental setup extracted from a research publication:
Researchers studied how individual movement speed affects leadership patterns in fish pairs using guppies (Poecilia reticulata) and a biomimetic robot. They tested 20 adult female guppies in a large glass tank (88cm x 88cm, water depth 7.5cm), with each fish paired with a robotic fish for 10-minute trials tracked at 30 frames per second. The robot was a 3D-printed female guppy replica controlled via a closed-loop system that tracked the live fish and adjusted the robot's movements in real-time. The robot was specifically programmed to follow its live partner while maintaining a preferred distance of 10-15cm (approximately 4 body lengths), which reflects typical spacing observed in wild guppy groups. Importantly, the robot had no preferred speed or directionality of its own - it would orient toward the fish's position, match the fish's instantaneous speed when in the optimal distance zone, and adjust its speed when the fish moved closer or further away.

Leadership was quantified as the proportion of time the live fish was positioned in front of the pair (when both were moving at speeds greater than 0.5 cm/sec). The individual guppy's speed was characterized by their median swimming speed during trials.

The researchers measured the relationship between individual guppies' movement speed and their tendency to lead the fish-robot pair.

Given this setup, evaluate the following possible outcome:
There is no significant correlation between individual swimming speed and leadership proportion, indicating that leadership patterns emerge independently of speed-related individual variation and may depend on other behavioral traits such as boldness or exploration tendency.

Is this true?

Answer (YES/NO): NO